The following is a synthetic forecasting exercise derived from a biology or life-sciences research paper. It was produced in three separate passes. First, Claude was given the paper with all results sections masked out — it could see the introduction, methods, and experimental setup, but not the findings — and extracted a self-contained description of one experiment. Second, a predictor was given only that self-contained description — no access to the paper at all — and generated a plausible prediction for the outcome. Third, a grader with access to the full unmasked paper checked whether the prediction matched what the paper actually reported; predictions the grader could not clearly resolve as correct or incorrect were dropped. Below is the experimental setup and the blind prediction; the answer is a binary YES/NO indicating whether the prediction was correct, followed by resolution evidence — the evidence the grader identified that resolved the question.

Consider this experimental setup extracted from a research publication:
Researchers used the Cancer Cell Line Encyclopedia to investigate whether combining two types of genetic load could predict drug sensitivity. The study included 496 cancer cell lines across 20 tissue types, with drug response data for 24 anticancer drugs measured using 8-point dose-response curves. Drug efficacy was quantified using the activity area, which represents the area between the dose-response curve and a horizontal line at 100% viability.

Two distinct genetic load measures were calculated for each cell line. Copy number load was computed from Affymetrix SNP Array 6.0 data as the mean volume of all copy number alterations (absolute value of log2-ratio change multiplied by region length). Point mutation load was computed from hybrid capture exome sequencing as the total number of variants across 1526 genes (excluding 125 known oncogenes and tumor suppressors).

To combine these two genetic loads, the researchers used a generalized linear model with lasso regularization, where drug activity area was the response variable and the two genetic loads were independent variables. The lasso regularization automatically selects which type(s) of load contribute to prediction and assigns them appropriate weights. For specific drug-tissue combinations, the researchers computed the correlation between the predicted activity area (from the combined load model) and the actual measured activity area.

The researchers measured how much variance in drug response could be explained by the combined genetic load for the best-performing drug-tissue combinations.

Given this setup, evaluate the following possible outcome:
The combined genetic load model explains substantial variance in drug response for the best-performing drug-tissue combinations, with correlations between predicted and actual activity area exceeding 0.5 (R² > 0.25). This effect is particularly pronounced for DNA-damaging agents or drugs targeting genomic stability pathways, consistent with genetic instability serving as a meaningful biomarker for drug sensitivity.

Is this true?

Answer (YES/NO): YES